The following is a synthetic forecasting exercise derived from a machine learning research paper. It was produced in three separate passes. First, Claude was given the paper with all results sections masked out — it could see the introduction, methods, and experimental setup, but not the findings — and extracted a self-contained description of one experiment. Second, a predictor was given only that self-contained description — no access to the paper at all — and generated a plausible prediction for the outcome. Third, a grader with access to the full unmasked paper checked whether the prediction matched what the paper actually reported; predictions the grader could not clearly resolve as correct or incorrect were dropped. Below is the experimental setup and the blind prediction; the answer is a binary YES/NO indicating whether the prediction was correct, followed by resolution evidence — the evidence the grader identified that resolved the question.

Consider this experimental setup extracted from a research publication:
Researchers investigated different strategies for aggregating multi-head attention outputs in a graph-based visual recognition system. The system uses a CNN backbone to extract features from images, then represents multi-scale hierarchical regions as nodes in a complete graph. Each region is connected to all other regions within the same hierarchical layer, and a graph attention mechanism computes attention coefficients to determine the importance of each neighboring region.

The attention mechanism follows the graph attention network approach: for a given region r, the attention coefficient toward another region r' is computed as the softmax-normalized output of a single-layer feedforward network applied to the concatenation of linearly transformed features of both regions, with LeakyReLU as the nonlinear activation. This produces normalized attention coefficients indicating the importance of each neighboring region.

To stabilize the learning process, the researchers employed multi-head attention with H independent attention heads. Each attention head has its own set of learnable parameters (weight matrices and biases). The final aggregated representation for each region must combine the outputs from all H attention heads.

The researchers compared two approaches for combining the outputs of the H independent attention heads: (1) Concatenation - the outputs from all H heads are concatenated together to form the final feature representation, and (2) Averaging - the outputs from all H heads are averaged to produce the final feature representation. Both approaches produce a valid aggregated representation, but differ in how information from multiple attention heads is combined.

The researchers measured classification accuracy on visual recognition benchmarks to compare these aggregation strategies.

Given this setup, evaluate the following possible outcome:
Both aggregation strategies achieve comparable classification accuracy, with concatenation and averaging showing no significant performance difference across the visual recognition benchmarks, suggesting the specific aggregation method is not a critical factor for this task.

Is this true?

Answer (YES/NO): NO